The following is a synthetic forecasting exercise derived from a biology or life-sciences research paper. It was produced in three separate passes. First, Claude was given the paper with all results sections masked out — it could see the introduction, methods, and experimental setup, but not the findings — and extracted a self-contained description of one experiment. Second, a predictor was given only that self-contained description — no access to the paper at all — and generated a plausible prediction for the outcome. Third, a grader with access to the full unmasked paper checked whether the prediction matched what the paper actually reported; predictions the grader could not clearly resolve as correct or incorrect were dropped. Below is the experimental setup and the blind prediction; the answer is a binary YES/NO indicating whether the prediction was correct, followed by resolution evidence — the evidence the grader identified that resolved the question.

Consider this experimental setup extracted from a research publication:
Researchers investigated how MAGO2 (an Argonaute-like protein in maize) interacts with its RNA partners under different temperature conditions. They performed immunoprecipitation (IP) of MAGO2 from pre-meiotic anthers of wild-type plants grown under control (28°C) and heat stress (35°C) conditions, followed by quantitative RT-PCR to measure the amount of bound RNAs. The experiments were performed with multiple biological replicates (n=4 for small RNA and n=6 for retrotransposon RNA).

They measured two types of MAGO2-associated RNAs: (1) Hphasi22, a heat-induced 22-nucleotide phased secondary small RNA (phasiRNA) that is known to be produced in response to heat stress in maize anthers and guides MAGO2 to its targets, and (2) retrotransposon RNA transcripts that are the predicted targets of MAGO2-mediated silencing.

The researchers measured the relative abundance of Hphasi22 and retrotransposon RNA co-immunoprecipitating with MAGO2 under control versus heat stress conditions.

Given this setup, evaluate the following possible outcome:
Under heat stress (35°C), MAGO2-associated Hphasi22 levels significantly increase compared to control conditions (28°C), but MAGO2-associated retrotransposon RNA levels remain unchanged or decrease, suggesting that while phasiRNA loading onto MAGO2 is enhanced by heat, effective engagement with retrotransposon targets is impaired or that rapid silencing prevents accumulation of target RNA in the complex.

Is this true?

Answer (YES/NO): NO